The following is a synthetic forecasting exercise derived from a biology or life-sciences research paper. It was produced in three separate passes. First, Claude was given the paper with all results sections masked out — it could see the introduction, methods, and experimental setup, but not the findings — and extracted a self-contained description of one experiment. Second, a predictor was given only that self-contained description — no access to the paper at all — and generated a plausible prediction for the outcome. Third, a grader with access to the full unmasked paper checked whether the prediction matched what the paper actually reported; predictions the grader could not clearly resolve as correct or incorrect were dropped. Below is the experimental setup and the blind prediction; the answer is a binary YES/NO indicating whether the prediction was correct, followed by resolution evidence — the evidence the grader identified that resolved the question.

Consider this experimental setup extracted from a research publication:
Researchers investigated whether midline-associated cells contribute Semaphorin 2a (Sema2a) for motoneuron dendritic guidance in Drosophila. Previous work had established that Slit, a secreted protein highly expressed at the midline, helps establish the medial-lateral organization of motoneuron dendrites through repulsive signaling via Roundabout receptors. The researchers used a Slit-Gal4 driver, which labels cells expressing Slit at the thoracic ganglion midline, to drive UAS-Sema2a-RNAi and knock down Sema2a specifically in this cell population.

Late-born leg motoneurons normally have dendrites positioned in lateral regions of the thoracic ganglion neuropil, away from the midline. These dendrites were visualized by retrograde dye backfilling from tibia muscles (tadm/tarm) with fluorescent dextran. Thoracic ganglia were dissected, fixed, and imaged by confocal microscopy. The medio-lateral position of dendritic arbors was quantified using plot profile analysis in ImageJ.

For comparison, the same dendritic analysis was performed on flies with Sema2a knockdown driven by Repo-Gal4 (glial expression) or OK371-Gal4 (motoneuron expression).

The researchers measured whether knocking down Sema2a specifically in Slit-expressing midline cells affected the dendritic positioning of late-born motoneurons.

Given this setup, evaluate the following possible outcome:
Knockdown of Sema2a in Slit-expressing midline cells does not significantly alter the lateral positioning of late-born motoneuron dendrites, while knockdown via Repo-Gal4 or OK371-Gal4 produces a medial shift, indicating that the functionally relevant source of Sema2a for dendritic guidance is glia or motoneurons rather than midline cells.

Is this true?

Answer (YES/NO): NO